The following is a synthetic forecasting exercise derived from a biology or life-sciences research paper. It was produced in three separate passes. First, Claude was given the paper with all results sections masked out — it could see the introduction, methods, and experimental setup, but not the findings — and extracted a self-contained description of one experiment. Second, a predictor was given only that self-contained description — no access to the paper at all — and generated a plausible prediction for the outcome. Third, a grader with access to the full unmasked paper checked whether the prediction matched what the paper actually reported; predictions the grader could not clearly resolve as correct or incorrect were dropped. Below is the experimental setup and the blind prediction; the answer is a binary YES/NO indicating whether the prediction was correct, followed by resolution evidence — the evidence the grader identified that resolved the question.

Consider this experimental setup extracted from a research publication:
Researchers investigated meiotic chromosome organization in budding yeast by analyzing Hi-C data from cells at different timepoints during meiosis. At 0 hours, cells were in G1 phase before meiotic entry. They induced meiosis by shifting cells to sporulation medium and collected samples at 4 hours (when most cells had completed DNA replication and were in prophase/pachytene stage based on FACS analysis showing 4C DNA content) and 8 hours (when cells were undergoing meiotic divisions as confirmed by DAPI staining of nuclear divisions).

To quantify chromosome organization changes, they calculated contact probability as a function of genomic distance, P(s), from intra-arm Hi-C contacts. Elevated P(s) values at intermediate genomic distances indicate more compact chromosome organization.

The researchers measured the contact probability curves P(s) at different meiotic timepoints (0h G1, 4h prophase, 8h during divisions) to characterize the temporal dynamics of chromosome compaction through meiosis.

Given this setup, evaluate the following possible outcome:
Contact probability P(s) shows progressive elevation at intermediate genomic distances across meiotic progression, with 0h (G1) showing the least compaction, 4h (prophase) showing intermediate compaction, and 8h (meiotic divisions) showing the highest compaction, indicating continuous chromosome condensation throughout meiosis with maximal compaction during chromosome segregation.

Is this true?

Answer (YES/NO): NO